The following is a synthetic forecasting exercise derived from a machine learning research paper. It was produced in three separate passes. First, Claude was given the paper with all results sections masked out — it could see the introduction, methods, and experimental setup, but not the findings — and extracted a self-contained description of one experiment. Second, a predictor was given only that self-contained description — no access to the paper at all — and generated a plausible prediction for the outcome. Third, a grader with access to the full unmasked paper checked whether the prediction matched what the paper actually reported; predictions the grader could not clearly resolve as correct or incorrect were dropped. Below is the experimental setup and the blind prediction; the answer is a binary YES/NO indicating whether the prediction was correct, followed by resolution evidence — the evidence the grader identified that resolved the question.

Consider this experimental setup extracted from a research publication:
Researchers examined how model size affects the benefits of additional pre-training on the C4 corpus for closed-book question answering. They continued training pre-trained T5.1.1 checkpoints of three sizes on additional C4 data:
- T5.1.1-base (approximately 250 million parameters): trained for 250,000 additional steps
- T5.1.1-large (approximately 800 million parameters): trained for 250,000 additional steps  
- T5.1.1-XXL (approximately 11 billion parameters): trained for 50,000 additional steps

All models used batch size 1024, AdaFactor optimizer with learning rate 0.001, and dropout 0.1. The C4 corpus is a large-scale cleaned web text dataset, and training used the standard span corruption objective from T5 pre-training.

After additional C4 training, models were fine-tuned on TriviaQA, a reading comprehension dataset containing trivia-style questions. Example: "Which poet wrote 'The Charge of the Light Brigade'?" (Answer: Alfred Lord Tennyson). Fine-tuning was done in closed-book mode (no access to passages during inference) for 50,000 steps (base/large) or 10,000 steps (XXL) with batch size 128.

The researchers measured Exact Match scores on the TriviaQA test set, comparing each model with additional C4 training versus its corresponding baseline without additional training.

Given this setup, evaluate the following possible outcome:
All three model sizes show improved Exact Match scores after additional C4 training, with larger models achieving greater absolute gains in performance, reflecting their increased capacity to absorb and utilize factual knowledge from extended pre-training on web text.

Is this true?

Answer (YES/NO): NO